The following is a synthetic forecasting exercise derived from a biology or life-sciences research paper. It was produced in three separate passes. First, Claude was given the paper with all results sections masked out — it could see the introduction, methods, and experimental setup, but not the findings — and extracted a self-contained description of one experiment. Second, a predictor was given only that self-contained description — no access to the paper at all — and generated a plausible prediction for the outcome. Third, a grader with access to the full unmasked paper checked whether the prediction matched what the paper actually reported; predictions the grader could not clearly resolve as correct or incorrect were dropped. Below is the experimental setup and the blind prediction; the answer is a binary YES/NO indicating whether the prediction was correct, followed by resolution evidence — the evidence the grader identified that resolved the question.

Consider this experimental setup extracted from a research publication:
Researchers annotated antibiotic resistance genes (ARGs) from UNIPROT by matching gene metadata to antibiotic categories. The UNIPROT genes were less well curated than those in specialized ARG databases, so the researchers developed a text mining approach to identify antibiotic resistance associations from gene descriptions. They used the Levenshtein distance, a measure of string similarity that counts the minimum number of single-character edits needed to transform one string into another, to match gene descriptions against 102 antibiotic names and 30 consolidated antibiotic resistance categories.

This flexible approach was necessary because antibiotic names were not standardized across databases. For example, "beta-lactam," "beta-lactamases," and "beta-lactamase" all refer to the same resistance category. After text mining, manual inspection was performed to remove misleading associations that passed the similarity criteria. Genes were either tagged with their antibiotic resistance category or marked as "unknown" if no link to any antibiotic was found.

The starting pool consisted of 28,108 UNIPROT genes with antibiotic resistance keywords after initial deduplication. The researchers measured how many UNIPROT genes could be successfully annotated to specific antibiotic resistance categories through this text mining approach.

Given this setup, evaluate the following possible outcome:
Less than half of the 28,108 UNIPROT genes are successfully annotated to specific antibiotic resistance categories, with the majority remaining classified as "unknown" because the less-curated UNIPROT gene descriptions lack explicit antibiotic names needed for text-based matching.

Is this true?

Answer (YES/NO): NO